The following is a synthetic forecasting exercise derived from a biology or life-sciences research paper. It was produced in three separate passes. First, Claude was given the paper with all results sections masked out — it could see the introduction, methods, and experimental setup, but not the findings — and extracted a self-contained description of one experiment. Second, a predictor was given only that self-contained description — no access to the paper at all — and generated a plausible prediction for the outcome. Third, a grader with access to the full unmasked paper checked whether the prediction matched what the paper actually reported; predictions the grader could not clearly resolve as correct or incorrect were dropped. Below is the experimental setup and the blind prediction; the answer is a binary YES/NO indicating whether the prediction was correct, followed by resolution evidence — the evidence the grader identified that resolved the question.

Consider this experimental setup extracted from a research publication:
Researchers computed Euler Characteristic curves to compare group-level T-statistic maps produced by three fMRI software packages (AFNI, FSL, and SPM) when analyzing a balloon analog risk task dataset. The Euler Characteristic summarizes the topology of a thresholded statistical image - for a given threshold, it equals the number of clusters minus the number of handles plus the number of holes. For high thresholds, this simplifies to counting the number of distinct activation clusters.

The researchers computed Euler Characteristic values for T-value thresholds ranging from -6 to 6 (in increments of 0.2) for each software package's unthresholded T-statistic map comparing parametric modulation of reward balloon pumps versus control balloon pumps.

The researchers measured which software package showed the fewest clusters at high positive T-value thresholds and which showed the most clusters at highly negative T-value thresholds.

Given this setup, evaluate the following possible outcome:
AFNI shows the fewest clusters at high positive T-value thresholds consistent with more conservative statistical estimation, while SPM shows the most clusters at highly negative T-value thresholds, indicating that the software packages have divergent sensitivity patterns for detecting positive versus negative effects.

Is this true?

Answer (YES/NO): NO